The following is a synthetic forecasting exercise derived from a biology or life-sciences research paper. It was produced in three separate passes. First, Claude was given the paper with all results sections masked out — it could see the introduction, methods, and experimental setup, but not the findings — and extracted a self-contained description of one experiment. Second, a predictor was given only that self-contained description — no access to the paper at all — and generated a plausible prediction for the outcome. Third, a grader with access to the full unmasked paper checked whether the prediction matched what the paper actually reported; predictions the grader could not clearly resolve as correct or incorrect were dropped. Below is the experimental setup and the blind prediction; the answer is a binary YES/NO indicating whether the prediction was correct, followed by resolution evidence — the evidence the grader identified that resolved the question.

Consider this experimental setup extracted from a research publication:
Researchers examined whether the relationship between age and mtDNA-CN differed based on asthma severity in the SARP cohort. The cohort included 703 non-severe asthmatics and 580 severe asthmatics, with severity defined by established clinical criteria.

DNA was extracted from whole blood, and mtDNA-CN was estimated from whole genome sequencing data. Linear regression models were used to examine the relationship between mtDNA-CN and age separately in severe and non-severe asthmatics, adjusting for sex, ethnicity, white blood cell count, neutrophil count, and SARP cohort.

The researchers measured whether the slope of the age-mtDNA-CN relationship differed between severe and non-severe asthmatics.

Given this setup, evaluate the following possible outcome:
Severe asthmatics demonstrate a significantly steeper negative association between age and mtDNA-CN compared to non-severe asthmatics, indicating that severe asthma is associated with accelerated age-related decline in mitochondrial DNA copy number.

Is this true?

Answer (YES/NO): NO